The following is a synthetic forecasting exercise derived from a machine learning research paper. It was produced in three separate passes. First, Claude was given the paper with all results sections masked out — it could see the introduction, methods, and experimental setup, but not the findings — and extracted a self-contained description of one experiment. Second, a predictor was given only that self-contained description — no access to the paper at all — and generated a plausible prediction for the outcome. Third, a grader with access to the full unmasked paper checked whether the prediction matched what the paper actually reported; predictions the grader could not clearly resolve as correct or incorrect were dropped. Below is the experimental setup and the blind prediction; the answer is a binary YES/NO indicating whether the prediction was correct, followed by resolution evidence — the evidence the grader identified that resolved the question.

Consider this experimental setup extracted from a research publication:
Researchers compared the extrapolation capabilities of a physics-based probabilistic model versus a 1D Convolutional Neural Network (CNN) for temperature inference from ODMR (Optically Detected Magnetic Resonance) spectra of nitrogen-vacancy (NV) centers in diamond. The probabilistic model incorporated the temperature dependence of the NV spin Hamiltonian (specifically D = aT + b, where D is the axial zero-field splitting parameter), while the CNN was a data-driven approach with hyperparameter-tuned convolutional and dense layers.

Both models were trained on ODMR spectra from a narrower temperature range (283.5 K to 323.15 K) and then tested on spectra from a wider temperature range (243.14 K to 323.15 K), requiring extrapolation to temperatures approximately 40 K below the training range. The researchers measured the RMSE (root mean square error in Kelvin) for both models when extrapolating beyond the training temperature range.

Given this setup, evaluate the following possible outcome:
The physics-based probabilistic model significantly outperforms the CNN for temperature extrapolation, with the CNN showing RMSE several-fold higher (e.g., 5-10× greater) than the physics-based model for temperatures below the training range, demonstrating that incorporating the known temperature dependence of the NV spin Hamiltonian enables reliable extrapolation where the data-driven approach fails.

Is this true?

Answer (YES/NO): YES